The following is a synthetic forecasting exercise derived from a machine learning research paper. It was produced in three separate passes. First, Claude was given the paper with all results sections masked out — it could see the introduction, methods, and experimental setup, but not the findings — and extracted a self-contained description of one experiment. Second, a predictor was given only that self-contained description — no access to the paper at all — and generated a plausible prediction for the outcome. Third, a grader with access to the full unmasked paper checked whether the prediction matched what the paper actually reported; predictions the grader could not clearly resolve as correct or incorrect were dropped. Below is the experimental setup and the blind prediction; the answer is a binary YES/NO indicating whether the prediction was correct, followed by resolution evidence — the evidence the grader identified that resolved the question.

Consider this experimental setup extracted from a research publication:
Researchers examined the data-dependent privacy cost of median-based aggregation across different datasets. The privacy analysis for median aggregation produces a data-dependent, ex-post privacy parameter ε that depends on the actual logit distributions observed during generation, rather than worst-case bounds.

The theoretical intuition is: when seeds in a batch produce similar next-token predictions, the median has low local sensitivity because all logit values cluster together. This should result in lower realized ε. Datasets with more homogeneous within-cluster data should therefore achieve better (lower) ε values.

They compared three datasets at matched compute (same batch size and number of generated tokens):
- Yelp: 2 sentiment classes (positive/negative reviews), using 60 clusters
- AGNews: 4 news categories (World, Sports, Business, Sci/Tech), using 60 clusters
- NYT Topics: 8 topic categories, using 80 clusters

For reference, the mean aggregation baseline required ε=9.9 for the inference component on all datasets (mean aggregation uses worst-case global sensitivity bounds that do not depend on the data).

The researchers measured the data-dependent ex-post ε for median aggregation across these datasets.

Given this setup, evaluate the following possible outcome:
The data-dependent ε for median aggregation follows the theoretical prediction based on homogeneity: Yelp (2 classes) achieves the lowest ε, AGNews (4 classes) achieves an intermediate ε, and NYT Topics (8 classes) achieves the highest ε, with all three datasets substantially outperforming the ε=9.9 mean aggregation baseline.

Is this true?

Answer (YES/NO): YES